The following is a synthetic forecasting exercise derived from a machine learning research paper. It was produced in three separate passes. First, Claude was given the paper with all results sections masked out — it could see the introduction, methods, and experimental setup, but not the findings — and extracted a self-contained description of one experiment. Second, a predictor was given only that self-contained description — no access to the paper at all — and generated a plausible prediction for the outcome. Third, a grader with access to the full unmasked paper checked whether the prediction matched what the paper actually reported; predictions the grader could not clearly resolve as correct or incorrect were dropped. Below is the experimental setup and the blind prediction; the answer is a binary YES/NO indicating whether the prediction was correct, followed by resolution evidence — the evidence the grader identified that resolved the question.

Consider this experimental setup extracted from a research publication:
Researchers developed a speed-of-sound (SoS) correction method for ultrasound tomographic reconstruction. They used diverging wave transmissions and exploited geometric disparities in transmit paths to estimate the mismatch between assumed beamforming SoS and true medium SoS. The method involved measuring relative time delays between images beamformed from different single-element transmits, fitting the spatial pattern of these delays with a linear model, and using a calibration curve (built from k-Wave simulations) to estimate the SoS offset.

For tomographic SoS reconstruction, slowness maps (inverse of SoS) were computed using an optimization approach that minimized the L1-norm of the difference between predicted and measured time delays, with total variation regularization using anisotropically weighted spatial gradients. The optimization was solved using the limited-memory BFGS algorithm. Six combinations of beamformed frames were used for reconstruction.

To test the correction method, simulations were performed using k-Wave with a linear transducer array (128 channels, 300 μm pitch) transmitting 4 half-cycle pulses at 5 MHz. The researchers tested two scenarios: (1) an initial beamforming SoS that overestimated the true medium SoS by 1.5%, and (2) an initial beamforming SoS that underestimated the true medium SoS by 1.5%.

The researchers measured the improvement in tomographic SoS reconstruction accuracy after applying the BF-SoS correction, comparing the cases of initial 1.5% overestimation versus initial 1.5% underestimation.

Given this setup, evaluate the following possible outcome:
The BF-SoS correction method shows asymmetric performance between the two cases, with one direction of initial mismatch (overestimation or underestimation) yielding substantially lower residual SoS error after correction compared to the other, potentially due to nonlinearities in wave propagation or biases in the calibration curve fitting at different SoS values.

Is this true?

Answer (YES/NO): NO